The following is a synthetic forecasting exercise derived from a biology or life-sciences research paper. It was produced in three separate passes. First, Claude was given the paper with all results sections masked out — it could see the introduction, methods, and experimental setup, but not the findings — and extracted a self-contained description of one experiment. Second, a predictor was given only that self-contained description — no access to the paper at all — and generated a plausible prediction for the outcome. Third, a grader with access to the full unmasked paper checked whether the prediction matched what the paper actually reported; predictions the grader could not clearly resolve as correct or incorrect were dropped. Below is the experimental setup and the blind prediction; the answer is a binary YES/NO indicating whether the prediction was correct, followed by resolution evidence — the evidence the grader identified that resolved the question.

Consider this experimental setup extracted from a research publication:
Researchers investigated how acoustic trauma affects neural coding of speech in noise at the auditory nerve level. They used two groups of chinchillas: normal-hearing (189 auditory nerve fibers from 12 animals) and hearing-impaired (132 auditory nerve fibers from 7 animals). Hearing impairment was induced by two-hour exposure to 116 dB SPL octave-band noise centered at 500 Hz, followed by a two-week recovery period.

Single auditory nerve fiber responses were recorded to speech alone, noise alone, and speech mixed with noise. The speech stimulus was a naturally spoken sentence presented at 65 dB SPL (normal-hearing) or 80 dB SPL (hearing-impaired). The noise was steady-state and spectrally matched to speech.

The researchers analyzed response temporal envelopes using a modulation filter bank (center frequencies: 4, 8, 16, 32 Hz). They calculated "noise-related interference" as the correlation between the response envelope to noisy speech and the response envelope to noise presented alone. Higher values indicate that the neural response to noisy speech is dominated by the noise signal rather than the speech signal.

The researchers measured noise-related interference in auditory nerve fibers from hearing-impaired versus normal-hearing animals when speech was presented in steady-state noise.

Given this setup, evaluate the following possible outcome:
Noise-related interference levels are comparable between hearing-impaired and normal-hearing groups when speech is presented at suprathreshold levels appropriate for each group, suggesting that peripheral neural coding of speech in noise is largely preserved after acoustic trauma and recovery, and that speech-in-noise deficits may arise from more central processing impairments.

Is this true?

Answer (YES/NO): NO